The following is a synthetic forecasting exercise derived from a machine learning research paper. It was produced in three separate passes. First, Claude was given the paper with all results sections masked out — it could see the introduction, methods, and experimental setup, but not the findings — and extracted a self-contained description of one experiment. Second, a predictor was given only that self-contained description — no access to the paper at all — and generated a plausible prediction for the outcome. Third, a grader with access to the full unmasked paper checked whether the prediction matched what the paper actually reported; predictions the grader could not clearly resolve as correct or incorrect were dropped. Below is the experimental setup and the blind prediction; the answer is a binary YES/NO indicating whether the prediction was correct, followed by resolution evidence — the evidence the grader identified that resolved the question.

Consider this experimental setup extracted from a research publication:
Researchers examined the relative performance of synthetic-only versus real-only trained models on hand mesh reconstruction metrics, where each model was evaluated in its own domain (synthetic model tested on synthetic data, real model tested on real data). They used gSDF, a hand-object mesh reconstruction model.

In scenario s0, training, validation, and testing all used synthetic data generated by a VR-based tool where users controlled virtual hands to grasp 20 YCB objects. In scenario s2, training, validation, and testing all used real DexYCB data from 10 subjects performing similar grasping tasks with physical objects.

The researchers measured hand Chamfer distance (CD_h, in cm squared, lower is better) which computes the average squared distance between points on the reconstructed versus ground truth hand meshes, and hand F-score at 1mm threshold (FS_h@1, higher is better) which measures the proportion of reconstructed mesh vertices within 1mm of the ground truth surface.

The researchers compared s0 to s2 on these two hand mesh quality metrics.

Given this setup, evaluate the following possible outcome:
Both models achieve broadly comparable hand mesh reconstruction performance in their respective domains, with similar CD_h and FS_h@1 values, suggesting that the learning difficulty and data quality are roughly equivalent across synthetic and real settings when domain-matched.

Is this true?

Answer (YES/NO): NO